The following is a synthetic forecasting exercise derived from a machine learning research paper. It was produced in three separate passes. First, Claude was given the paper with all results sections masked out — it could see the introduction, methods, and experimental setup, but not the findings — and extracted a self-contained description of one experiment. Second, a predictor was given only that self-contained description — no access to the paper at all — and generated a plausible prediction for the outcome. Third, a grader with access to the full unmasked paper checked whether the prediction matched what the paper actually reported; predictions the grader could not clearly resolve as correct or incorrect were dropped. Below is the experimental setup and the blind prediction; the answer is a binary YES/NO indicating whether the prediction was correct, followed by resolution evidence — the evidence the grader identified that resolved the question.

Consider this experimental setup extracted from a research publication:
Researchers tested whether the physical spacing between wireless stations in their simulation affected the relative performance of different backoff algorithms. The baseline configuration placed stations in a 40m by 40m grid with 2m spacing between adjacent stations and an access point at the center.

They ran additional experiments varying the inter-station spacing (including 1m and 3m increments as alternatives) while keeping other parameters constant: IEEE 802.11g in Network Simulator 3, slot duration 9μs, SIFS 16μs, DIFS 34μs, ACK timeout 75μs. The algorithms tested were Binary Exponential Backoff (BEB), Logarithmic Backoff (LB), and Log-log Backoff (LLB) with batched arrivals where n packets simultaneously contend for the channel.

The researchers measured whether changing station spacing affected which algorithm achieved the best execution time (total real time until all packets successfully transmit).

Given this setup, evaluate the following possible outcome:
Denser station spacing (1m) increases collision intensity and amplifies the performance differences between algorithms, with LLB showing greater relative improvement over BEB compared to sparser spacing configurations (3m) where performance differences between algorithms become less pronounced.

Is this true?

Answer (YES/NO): NO